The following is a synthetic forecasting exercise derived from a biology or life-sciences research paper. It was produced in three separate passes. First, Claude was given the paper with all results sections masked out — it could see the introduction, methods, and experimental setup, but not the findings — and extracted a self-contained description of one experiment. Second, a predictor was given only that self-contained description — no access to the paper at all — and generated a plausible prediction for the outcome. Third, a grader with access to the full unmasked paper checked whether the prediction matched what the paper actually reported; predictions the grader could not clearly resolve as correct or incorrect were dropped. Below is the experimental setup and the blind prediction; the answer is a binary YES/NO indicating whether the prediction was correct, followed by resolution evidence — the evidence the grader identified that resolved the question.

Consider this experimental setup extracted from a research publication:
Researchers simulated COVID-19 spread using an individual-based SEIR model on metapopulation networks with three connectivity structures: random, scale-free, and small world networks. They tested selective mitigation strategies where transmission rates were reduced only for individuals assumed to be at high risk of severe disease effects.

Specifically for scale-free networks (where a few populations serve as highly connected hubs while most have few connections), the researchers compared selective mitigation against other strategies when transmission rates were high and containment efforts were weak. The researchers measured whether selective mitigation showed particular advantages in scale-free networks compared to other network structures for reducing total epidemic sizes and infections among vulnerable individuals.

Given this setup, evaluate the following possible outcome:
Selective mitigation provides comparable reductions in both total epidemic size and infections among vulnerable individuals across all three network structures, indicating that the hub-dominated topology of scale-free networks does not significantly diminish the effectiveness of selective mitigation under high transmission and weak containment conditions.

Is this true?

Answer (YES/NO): NO